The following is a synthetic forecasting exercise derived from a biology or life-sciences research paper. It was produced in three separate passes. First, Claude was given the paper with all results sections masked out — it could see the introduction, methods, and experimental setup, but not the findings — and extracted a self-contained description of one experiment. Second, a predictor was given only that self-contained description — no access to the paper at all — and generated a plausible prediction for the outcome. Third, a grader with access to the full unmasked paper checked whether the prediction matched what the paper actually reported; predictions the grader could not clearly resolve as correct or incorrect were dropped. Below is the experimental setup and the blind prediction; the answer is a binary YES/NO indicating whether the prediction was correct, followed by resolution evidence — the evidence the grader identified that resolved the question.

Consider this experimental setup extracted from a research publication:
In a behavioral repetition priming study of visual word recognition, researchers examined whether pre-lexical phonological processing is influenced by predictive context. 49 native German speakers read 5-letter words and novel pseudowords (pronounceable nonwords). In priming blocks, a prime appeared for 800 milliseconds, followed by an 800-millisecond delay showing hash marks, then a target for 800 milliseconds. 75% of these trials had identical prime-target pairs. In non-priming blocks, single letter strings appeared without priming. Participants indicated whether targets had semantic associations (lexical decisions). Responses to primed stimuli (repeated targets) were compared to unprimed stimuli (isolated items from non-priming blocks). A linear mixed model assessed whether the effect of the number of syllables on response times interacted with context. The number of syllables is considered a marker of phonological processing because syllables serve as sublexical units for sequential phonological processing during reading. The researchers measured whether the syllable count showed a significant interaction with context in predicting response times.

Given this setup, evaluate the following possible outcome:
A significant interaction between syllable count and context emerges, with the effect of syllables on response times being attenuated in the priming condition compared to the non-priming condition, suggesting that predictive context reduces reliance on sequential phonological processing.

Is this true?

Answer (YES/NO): NO